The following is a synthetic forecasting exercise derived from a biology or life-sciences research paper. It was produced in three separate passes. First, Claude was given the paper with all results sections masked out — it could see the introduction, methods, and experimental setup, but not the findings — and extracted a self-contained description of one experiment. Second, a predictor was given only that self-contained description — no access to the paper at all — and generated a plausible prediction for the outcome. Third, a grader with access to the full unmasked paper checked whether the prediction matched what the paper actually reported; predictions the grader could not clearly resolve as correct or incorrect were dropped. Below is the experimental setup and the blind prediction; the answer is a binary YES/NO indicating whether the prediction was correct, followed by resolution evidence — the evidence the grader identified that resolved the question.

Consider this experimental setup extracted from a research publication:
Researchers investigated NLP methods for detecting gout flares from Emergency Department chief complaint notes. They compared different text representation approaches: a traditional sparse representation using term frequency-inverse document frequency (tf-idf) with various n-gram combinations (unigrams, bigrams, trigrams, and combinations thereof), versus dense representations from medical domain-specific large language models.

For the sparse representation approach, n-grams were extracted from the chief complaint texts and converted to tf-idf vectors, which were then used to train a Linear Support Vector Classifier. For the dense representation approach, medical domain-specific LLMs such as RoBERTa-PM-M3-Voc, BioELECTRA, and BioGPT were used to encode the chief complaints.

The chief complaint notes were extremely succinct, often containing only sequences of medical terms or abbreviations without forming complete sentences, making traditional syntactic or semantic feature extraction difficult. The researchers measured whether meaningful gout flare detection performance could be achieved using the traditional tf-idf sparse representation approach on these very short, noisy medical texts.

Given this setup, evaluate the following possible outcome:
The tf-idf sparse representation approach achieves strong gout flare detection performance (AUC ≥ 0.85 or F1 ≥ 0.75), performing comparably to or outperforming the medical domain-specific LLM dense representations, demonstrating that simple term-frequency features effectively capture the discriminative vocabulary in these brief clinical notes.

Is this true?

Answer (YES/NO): NO